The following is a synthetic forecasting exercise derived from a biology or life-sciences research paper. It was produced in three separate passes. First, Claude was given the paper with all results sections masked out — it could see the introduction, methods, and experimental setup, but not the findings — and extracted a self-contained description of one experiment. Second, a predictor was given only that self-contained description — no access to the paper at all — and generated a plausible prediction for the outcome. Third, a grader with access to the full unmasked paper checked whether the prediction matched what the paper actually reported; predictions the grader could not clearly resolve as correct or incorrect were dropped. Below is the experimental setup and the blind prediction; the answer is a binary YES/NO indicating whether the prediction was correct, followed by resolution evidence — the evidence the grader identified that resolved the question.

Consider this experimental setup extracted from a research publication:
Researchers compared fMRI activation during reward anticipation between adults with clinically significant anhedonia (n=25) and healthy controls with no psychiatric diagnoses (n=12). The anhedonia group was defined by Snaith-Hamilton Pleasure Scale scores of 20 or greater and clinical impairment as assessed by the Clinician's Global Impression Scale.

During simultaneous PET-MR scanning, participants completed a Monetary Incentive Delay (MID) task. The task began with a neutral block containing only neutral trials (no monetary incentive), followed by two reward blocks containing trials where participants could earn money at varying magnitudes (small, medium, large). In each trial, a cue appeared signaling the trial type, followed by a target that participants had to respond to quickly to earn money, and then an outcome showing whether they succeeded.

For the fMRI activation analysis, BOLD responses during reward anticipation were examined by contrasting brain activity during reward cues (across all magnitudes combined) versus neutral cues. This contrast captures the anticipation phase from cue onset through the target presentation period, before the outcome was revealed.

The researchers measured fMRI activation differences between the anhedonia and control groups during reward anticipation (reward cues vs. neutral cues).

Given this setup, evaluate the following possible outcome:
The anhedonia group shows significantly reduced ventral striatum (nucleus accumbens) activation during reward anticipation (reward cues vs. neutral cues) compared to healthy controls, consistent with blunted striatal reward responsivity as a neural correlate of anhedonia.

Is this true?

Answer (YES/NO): NO